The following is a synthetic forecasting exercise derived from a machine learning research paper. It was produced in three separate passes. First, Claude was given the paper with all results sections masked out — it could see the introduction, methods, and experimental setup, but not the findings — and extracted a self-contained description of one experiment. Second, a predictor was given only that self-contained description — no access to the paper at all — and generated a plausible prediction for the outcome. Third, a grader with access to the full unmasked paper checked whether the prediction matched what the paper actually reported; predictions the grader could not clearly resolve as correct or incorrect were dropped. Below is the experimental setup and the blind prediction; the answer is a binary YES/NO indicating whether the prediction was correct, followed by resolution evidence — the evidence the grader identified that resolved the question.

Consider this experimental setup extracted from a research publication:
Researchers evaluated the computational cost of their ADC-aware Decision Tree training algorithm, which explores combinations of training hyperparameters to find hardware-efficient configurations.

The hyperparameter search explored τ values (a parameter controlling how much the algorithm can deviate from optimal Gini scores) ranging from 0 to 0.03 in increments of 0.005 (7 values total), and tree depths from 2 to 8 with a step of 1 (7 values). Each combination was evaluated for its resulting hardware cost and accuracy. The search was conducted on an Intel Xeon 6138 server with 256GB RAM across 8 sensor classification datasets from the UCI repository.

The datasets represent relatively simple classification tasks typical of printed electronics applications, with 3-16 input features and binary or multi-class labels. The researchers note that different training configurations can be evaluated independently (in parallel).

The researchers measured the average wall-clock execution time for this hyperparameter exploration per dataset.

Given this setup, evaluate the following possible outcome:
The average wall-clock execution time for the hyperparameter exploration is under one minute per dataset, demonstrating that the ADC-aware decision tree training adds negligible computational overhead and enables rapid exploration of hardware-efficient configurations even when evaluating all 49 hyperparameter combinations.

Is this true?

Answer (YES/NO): NO